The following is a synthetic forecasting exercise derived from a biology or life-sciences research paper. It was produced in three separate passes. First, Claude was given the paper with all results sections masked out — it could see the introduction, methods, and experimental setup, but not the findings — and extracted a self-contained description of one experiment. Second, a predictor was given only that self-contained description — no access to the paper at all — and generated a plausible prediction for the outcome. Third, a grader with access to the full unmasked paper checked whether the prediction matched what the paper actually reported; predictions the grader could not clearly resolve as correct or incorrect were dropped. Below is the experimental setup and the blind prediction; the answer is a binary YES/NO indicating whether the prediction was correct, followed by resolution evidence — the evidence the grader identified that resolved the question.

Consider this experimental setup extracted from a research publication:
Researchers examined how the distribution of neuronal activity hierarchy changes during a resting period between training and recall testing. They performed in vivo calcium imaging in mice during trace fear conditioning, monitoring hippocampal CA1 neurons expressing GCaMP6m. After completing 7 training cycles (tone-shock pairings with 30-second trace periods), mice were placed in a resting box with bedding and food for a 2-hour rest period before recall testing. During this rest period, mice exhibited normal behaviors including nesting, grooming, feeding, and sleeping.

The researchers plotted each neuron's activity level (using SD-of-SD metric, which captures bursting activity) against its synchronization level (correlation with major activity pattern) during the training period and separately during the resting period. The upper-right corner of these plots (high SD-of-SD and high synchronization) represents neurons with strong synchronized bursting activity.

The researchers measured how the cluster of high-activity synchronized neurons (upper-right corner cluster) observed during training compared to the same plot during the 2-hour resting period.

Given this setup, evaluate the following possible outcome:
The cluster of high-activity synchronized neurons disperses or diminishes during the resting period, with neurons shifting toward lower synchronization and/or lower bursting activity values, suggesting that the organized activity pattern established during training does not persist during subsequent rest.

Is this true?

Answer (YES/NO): YES